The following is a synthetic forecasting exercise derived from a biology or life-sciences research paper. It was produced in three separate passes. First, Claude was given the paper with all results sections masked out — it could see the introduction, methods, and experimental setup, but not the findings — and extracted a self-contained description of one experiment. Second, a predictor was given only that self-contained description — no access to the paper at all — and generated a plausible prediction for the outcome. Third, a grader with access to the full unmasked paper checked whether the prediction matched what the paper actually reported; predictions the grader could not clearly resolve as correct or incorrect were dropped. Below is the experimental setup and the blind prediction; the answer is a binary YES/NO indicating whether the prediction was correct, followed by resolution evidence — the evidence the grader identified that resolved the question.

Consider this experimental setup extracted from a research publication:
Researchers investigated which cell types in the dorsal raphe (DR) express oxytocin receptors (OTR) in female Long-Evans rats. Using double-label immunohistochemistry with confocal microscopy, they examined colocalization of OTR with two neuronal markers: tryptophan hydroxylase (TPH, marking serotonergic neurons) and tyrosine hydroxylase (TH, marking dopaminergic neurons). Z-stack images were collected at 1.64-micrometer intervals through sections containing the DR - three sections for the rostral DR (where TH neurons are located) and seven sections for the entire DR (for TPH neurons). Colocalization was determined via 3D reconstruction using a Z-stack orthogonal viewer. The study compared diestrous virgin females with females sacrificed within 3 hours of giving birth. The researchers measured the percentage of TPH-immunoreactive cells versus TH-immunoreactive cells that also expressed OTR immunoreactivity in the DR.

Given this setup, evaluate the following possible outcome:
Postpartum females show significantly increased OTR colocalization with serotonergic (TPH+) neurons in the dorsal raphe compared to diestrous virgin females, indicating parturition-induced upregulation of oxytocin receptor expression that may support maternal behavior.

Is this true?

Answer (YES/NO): NO